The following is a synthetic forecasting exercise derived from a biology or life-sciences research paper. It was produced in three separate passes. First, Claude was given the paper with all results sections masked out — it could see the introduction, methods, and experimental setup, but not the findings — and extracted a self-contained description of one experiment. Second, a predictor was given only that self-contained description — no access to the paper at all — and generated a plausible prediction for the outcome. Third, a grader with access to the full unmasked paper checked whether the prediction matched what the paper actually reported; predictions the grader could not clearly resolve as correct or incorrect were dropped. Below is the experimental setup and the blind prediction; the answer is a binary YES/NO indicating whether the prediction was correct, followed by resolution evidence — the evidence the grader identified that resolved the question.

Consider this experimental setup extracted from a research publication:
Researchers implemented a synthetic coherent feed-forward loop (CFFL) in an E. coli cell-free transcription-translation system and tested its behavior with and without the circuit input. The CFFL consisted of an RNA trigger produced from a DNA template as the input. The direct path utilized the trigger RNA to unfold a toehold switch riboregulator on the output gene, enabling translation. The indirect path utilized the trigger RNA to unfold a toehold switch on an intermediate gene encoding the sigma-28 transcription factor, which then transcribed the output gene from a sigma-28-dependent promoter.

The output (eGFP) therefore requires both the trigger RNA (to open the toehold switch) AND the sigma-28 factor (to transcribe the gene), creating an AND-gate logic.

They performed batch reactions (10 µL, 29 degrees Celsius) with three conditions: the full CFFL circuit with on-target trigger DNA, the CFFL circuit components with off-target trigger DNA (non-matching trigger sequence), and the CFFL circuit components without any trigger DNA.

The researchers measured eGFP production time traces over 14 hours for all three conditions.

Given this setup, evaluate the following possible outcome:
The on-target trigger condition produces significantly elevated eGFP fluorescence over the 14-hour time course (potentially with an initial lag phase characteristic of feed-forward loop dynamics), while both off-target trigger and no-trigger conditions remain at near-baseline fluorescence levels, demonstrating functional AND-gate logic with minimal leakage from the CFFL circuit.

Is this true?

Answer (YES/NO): NO